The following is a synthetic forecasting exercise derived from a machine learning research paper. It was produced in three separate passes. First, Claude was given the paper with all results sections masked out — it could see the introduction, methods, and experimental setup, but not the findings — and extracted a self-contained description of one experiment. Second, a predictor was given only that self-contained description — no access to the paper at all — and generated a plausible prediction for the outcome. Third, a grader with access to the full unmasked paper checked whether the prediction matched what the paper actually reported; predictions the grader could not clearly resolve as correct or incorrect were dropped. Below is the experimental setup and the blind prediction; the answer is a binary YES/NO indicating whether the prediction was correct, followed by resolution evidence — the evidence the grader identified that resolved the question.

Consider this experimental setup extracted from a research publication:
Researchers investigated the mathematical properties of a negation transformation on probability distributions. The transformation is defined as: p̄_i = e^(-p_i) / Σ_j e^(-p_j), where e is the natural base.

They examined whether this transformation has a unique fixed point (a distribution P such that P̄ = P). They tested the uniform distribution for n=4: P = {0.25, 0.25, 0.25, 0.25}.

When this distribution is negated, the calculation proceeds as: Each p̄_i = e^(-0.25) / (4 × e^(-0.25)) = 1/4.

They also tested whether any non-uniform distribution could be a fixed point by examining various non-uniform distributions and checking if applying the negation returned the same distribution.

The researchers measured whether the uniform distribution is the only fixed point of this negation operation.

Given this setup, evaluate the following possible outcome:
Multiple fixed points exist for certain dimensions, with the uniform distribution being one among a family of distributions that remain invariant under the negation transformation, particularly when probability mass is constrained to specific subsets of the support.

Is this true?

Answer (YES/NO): NO